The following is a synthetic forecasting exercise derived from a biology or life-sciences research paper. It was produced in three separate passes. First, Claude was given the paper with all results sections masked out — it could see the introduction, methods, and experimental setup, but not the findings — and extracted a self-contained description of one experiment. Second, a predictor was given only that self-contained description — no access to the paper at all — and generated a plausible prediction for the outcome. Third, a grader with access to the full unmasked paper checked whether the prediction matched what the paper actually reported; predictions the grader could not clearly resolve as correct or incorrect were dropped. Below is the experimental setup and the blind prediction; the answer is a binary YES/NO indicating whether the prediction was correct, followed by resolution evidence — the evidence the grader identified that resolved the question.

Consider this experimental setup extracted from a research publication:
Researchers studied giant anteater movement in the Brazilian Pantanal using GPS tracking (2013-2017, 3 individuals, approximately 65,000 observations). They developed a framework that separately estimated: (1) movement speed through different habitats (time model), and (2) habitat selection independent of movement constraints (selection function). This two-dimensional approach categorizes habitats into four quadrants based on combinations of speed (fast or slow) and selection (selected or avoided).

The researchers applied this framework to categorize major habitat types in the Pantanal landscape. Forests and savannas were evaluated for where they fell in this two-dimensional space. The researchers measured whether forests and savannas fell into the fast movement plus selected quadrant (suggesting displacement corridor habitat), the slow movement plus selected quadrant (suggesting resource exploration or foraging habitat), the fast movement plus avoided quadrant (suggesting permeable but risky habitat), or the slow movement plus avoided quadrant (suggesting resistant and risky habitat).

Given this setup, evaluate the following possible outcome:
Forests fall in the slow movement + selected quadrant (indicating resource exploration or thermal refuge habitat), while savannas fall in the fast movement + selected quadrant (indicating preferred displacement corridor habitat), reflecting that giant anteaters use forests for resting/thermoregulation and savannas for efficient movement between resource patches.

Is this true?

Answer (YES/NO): NO